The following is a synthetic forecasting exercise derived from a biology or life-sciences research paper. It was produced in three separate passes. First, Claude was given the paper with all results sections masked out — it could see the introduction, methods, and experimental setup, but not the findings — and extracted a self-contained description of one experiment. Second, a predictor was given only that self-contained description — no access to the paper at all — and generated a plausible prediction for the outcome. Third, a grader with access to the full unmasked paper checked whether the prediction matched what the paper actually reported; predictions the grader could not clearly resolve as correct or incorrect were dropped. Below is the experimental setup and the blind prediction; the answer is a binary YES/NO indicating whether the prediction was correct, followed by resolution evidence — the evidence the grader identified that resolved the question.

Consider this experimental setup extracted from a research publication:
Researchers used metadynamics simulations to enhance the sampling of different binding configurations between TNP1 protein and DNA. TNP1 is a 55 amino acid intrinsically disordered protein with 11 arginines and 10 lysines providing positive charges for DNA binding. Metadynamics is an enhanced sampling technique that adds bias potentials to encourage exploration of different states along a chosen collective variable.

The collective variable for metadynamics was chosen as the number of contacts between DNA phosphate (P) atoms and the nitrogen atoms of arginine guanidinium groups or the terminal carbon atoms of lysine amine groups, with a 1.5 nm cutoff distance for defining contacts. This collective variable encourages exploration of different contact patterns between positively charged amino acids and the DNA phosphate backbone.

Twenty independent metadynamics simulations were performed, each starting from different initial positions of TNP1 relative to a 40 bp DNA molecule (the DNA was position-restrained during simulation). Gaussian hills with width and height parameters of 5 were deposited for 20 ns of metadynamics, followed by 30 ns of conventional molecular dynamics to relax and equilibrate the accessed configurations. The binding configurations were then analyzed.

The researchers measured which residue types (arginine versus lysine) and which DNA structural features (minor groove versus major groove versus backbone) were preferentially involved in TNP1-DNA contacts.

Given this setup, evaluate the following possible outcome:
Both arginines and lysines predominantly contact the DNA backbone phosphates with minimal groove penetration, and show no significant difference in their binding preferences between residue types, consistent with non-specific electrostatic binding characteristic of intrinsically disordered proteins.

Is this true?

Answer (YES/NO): NO